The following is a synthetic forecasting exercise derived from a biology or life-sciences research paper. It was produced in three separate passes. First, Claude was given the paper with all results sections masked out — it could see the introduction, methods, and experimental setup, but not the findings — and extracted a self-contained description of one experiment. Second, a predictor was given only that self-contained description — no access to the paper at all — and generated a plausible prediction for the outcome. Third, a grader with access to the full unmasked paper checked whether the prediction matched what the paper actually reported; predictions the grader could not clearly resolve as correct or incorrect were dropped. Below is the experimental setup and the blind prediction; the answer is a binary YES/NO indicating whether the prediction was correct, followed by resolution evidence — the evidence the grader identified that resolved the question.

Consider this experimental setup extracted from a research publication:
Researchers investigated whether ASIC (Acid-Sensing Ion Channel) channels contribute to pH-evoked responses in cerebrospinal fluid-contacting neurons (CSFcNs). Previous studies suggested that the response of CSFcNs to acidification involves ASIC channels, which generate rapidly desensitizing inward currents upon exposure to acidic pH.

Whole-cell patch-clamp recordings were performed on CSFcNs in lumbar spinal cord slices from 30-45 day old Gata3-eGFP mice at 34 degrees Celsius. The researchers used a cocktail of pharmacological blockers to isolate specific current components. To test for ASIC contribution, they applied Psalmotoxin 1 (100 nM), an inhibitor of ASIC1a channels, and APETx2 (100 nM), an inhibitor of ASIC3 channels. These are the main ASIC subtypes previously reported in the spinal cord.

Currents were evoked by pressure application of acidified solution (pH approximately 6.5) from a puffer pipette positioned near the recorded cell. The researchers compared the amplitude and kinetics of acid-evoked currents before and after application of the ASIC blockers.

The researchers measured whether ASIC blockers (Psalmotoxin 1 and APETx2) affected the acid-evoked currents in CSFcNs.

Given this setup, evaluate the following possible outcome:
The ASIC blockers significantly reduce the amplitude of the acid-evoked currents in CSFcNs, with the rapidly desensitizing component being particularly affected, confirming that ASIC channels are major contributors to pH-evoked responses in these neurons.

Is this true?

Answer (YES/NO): NO